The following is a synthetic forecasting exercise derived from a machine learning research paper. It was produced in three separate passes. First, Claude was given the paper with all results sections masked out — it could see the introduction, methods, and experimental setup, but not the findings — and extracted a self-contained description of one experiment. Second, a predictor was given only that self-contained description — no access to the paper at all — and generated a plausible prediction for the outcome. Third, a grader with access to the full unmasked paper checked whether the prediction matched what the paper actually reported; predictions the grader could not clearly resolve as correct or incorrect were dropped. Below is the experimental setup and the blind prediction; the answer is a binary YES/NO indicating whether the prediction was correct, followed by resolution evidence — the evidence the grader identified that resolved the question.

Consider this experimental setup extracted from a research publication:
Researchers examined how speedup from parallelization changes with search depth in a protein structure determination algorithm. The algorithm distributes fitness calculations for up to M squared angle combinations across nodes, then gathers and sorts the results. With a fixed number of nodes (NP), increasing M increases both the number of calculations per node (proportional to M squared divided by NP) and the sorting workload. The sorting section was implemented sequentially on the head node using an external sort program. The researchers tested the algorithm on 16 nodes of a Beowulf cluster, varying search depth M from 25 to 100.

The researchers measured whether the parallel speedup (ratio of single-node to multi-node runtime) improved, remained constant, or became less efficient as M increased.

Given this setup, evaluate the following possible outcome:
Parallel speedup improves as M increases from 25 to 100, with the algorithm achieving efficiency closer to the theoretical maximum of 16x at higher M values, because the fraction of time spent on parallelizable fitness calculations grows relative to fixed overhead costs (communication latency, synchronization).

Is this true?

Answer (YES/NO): NO